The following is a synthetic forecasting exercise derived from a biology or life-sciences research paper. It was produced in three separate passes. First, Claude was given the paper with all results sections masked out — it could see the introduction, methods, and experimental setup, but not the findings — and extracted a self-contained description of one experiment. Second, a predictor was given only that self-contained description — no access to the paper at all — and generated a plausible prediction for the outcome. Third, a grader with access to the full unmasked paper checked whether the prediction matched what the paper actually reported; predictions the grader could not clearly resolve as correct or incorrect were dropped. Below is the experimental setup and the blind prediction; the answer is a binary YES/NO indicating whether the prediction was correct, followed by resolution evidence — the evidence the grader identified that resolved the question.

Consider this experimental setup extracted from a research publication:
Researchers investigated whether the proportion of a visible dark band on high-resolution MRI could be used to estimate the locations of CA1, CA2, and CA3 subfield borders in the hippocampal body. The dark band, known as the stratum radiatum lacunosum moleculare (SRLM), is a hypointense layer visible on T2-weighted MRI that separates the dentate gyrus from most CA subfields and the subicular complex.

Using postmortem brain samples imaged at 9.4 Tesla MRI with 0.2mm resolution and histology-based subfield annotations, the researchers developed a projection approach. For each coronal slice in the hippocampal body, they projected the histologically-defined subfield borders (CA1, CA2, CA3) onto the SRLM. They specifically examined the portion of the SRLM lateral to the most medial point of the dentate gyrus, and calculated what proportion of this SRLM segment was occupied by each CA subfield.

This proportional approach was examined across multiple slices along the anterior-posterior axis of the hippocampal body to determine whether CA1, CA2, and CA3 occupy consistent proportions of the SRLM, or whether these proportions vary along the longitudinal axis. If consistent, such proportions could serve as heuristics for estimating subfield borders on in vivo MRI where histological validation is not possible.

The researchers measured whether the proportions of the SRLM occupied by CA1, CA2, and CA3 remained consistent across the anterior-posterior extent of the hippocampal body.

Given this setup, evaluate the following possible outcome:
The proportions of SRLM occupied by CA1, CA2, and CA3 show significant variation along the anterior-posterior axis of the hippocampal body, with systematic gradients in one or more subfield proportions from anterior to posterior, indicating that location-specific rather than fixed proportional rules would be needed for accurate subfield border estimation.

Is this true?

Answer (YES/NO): NO